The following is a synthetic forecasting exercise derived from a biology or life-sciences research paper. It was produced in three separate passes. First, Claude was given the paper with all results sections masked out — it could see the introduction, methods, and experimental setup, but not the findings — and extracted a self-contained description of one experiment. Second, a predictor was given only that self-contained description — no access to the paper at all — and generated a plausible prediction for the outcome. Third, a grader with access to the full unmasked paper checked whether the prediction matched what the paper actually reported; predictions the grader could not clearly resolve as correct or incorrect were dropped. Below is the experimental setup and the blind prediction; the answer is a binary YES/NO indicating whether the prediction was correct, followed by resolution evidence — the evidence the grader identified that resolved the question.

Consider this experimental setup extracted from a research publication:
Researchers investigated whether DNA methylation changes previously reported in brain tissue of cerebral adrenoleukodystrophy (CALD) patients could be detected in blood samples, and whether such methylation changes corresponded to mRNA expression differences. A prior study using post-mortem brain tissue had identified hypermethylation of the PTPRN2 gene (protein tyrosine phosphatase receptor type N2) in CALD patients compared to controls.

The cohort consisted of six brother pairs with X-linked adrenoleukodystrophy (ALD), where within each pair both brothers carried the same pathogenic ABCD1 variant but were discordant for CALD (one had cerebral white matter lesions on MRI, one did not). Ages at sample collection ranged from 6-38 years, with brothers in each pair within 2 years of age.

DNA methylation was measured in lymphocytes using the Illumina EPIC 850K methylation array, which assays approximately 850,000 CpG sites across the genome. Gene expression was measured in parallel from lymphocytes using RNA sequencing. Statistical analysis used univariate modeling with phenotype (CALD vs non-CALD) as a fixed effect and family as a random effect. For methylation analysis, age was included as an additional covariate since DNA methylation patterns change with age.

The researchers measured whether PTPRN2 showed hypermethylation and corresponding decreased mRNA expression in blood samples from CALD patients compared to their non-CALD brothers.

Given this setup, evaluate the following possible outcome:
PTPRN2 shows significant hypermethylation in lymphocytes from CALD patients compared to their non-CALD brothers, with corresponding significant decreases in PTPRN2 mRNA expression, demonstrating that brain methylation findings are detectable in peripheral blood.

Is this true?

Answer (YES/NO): NO